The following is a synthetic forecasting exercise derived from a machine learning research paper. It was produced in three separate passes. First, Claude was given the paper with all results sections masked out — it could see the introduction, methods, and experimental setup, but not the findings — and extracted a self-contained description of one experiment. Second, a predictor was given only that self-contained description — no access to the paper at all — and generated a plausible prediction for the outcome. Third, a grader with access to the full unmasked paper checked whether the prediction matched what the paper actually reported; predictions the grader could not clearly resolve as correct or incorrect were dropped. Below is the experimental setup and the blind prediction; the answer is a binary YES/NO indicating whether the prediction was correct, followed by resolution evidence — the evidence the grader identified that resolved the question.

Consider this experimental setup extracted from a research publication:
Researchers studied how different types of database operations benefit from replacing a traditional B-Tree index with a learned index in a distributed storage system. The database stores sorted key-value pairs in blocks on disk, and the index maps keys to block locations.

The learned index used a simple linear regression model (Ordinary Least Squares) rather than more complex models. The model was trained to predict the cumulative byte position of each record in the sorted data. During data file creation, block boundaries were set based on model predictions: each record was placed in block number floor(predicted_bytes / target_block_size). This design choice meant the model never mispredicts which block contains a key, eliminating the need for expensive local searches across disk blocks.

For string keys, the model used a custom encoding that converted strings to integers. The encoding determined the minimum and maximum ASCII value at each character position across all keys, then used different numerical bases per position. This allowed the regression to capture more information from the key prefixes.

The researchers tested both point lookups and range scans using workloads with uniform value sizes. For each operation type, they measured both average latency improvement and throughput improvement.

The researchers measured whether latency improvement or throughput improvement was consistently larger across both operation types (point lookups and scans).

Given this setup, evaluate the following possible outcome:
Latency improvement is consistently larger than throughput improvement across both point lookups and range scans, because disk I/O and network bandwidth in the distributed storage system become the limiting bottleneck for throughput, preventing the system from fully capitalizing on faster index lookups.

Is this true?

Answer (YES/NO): NO